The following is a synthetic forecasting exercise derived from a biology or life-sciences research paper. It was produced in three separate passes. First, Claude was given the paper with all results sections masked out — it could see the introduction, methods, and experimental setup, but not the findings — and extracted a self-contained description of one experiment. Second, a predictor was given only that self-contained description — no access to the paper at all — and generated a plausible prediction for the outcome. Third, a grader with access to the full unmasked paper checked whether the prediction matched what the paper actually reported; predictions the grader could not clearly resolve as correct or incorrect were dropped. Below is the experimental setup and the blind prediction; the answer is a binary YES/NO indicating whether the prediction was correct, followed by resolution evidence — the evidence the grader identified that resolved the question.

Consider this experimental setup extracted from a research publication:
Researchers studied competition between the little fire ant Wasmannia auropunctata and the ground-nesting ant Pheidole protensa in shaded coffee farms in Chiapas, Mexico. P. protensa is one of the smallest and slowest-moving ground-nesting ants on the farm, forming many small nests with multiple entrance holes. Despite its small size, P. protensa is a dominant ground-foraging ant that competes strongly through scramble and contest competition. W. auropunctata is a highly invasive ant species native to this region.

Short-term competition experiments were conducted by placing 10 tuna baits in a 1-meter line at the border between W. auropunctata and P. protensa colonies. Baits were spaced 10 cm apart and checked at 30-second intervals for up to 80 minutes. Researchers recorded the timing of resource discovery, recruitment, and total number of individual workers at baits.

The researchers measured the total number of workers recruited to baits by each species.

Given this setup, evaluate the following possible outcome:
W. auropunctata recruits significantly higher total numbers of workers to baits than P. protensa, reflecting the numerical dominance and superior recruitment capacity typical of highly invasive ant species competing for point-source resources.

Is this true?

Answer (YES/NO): YES